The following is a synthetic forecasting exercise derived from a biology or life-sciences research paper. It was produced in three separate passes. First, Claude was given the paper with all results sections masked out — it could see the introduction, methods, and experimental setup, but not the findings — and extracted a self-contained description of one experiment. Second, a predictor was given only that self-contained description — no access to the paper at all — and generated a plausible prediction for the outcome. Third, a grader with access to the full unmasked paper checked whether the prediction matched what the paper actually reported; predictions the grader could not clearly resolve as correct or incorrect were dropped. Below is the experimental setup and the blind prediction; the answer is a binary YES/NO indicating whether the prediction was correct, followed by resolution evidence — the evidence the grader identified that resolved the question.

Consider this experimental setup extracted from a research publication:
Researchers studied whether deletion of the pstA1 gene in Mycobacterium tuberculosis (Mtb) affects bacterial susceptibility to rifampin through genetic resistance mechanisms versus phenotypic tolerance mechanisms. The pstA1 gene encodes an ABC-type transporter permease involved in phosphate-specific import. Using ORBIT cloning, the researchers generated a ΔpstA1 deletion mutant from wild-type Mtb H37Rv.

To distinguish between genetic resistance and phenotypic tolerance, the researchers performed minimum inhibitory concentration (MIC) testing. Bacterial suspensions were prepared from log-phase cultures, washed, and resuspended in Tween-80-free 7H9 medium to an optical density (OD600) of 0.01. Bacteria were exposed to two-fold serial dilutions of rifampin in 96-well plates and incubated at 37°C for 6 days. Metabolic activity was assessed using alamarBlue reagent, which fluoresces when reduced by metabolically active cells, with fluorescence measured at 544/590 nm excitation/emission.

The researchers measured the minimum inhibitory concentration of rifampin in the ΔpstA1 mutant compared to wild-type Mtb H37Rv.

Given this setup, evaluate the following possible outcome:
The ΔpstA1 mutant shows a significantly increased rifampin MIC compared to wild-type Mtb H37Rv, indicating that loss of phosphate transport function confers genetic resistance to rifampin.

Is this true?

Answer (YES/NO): NO